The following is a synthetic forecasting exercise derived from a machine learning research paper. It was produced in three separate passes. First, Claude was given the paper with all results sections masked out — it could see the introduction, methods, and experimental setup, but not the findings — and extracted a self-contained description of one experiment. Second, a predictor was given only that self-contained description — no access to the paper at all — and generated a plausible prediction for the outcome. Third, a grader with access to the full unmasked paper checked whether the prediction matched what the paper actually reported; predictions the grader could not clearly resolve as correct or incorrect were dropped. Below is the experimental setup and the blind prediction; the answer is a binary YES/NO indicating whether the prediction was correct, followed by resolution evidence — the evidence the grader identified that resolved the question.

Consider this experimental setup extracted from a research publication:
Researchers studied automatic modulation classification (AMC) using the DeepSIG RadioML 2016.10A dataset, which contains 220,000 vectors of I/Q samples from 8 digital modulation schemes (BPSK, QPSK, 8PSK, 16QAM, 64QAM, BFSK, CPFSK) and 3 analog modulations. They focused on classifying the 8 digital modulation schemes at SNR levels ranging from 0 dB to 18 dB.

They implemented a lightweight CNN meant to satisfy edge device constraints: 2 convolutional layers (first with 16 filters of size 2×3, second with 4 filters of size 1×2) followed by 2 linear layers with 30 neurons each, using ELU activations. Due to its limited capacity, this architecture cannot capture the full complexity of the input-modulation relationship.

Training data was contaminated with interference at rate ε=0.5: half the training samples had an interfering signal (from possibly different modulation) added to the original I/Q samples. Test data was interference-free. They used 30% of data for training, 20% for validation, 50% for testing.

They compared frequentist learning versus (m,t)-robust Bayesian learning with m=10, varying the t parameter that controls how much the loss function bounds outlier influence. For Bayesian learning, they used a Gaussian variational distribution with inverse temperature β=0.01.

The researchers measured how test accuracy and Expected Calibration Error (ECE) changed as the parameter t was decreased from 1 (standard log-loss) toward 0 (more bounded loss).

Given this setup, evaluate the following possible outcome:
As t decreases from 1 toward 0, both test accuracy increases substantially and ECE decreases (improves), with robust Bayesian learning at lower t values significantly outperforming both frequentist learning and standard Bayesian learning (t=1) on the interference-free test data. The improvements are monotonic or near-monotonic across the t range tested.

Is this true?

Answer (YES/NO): NO